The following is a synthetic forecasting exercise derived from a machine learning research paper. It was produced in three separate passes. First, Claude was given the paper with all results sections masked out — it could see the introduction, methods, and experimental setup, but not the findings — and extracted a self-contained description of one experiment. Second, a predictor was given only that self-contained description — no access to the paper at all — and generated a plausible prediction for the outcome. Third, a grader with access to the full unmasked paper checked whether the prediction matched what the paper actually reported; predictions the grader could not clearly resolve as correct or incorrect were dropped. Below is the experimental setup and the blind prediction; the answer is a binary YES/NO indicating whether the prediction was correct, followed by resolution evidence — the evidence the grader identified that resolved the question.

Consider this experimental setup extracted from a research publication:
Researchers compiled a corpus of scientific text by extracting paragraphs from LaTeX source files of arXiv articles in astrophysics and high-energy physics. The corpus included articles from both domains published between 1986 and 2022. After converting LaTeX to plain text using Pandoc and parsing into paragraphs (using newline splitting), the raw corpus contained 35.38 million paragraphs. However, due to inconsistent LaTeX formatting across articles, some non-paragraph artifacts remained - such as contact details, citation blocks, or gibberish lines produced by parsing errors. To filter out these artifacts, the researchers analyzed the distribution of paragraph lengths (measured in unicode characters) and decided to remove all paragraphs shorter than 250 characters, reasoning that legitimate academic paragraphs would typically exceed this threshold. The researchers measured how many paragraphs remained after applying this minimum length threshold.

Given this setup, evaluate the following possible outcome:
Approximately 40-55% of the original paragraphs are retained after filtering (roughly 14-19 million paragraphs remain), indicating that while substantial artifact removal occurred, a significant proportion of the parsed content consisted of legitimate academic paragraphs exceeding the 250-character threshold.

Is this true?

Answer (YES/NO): NO